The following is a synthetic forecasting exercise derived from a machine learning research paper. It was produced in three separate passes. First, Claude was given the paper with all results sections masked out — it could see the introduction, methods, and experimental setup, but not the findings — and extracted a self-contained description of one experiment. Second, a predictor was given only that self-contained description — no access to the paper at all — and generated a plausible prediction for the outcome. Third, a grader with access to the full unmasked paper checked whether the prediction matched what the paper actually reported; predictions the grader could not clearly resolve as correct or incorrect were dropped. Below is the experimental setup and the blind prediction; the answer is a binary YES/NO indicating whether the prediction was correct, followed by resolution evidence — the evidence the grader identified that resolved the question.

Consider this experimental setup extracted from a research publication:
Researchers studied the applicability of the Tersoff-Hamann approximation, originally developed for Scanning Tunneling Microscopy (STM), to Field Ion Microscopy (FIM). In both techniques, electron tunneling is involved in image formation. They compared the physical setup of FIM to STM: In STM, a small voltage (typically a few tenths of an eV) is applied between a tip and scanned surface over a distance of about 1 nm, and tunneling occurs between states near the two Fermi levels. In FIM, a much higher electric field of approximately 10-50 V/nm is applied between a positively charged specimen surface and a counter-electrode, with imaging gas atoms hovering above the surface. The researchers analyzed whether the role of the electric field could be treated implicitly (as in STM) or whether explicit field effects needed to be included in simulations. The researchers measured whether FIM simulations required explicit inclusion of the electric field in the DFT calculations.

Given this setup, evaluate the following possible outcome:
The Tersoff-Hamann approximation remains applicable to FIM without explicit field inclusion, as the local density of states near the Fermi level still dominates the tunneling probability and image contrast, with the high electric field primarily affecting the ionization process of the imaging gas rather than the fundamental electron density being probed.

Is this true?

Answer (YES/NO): NO